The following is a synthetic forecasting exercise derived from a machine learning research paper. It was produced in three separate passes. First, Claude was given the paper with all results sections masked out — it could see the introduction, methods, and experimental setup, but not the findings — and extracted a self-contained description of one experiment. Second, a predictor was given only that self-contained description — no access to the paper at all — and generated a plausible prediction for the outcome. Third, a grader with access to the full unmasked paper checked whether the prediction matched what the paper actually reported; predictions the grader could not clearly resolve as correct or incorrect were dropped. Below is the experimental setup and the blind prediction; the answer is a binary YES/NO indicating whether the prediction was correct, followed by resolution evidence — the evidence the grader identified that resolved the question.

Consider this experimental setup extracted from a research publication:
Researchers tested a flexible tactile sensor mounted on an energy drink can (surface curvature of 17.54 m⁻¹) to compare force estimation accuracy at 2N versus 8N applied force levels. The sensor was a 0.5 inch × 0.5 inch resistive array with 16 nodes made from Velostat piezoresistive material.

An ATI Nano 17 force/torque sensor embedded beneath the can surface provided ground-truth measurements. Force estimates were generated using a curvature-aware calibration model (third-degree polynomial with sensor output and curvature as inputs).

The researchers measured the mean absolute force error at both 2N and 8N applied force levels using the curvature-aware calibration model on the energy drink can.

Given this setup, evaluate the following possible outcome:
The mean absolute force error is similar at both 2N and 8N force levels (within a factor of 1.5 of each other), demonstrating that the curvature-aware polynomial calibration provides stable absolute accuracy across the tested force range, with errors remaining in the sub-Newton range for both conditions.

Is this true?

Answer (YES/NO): NO